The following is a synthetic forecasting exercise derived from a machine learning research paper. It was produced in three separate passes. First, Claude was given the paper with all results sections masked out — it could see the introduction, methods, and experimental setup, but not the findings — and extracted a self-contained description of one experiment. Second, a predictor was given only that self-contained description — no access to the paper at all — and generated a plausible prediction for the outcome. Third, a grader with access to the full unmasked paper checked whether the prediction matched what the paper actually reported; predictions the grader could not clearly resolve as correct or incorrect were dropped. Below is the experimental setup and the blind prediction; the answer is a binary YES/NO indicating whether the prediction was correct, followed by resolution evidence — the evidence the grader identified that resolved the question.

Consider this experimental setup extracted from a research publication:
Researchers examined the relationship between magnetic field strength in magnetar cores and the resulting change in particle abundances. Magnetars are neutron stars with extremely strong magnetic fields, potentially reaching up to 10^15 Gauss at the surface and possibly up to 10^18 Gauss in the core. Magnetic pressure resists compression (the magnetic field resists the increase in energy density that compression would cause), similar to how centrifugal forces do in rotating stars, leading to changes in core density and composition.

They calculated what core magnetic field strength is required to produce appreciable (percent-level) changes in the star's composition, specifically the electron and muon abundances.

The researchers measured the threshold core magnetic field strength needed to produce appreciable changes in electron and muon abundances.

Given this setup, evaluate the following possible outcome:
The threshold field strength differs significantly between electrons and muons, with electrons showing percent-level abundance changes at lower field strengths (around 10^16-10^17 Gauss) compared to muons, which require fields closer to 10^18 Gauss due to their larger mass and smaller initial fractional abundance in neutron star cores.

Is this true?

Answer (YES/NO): NO